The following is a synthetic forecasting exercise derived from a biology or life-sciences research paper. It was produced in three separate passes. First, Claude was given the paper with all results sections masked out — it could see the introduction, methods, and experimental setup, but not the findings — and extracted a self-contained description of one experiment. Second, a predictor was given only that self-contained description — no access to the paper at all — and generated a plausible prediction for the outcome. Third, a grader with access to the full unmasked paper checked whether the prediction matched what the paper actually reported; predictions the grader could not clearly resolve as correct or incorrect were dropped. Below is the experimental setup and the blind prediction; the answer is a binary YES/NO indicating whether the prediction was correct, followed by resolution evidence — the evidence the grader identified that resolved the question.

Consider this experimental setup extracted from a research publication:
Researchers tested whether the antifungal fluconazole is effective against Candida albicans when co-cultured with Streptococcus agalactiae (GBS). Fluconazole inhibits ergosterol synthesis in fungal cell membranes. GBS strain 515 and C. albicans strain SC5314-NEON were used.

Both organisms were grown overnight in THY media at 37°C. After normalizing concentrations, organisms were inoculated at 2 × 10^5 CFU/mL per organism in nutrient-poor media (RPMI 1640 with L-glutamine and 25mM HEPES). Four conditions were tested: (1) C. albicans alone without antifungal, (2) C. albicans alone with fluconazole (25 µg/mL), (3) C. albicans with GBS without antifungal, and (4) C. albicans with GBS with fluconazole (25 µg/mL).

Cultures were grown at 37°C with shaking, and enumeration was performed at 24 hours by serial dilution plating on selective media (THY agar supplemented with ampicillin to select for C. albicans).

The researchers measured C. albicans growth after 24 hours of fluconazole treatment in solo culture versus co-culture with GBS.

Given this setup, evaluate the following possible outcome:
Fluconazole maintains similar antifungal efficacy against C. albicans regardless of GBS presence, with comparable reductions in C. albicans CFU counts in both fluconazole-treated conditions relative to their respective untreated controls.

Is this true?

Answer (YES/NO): YES